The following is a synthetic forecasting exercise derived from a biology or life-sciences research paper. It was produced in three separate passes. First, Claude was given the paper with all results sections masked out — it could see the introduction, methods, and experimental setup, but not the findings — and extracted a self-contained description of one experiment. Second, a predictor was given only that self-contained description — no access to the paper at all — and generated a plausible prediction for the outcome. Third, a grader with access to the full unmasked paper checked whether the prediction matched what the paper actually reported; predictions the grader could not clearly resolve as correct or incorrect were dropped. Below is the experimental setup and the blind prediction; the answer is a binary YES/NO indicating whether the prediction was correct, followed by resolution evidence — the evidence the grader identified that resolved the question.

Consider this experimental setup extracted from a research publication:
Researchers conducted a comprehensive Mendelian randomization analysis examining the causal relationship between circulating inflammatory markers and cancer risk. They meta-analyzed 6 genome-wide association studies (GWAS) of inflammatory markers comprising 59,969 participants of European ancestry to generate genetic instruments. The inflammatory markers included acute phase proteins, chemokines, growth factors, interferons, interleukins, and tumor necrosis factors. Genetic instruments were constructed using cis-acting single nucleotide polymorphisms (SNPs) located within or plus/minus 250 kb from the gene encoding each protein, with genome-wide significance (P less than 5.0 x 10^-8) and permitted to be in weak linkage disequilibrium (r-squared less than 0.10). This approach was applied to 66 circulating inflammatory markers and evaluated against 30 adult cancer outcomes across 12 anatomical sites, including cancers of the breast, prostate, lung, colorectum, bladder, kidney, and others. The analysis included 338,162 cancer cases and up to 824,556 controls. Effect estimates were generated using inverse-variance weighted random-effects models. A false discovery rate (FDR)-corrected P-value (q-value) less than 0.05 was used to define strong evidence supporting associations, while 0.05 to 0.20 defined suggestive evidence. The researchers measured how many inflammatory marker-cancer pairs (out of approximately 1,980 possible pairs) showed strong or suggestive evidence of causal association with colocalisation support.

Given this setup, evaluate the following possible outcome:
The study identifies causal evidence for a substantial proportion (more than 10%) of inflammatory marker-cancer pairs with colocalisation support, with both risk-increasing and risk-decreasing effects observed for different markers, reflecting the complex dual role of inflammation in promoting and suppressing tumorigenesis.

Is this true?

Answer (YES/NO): NO